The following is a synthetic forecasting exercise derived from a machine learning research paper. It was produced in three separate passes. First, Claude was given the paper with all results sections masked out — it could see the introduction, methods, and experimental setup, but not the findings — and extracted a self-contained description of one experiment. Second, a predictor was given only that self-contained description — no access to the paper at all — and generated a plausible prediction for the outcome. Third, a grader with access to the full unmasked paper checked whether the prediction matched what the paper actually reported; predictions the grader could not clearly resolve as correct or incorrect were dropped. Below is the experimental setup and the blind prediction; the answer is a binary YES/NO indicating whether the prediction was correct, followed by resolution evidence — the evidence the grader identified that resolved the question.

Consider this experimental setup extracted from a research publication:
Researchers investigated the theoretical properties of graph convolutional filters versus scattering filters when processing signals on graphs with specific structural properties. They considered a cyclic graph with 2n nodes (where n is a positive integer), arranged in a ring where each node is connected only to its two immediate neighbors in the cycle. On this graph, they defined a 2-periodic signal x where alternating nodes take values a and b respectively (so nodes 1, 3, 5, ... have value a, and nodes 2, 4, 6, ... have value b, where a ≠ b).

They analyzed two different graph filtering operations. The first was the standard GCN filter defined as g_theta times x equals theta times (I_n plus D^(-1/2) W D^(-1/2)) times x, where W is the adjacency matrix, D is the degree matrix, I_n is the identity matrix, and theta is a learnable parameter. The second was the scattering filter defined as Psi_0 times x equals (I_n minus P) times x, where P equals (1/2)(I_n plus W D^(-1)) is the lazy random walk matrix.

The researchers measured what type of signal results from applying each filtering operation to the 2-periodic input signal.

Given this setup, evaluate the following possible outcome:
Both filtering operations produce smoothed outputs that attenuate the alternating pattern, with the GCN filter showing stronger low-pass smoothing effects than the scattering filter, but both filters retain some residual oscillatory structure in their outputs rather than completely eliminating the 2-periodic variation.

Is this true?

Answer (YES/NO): NO